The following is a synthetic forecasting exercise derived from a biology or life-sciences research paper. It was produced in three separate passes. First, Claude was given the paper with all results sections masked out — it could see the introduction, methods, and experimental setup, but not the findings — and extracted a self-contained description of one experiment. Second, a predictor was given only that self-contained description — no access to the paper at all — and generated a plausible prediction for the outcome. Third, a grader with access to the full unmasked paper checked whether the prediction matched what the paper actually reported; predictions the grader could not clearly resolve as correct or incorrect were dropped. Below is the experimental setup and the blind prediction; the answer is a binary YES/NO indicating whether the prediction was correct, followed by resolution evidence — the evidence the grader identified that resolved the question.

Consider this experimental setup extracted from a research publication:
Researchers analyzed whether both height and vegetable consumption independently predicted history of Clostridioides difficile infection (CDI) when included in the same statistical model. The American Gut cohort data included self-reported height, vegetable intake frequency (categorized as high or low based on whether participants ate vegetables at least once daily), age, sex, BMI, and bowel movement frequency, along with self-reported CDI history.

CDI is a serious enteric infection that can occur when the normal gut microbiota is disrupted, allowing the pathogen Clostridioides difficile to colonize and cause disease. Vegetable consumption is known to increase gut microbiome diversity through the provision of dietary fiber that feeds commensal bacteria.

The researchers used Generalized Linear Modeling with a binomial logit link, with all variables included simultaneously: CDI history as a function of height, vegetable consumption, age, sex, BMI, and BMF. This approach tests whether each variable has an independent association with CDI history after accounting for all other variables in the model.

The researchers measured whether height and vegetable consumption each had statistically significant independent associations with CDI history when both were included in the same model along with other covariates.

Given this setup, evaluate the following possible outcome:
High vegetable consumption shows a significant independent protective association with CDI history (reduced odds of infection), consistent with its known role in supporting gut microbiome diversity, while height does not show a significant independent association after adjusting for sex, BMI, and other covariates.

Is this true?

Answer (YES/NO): YES